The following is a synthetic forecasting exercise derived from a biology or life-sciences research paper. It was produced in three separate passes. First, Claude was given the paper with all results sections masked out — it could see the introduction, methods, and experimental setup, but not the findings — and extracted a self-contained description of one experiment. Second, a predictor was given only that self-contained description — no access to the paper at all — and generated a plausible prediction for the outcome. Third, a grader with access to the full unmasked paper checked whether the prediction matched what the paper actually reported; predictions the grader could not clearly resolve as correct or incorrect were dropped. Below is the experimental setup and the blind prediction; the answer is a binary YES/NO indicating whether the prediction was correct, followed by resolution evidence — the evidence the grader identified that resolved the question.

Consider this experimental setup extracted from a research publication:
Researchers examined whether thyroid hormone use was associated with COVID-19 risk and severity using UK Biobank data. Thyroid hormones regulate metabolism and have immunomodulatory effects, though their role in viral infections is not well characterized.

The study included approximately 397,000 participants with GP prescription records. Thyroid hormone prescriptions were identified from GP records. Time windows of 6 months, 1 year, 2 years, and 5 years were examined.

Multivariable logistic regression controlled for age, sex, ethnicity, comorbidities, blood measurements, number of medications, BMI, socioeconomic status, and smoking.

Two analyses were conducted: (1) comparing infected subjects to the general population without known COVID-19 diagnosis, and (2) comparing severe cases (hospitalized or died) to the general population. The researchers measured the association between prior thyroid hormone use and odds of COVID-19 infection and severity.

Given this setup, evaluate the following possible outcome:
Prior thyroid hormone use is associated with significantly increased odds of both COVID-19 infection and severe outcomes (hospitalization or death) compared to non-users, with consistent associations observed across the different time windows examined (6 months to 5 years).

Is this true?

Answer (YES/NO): NO